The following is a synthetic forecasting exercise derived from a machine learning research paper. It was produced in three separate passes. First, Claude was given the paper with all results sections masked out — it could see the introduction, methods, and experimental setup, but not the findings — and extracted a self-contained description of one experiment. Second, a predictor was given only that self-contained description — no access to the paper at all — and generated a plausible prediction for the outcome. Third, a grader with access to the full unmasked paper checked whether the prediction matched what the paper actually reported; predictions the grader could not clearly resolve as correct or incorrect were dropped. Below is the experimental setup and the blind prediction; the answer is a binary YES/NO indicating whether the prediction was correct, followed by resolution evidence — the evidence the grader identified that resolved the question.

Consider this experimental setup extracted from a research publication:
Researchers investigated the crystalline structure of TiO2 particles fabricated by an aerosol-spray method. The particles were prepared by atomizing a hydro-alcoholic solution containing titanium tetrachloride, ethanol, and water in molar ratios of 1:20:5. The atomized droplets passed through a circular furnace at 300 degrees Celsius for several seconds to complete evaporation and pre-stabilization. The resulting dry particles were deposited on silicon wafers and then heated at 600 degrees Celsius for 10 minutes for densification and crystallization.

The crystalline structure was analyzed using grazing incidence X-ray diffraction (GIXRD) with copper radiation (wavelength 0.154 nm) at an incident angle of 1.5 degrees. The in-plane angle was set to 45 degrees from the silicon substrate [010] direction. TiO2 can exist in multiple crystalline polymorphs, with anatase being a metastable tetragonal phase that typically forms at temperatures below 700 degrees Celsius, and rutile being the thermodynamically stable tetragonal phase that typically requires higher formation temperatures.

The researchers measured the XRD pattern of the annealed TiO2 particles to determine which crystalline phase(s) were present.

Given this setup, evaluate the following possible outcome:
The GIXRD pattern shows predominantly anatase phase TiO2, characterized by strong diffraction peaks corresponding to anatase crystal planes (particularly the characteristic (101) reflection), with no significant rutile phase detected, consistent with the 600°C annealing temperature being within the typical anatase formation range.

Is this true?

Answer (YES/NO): YES